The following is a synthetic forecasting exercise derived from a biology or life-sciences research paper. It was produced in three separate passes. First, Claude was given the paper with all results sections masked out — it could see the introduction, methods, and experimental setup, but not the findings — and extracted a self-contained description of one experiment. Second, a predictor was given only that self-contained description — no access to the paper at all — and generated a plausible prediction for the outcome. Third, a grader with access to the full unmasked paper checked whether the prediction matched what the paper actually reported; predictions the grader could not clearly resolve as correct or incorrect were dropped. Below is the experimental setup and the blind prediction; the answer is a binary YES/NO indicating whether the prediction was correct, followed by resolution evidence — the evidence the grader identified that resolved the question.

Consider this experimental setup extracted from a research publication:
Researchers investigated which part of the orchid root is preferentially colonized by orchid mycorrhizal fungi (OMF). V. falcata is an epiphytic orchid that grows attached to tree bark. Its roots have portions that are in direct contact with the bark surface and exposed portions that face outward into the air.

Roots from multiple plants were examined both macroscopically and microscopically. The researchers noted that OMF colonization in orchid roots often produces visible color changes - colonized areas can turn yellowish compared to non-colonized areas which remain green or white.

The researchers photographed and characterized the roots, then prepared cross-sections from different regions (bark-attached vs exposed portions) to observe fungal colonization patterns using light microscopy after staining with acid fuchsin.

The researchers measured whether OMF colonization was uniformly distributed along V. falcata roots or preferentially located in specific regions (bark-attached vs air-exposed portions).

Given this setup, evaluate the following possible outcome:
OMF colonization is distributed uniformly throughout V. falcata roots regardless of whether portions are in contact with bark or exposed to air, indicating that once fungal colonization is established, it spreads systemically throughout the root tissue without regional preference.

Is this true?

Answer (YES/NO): NO